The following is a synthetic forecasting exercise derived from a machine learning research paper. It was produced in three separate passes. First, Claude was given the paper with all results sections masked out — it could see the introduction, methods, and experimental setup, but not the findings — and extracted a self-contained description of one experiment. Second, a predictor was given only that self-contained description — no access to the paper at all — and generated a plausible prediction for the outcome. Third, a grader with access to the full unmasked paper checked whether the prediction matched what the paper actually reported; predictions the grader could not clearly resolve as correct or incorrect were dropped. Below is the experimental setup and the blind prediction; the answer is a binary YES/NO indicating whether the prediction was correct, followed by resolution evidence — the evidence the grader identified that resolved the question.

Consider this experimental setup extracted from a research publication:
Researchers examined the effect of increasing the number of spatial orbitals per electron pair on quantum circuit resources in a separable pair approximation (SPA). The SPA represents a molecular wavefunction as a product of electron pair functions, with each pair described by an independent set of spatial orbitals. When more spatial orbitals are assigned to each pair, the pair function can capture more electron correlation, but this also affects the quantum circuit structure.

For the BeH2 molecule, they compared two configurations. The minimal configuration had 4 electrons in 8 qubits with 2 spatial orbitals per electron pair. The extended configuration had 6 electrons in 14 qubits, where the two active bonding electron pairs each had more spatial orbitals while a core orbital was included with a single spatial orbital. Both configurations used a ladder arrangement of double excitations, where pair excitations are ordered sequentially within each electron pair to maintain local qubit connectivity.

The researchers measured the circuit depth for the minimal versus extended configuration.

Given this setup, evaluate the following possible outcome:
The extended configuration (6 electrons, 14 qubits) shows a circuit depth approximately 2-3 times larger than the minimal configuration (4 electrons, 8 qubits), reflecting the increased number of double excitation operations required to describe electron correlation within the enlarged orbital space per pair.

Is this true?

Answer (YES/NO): YES